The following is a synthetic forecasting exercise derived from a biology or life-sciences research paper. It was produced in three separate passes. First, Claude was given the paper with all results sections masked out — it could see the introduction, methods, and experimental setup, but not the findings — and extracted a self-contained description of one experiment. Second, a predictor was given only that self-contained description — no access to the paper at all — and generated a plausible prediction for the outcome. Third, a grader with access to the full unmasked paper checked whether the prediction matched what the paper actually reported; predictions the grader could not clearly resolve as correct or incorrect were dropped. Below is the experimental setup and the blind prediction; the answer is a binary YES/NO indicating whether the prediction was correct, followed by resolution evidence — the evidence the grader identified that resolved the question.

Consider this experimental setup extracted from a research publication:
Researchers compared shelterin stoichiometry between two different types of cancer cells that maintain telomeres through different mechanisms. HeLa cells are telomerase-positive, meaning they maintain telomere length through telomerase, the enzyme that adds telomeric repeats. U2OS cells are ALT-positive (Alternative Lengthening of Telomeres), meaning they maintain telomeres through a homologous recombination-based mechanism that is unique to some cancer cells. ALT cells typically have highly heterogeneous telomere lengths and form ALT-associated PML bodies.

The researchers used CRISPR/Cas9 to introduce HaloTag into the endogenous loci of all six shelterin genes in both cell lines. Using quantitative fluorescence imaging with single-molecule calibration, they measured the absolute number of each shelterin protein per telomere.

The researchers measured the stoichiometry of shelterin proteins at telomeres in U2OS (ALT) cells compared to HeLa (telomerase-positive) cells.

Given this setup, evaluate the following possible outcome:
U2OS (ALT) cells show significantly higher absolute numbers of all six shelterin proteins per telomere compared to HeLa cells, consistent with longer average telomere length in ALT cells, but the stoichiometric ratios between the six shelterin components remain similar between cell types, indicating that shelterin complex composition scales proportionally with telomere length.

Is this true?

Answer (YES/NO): NO